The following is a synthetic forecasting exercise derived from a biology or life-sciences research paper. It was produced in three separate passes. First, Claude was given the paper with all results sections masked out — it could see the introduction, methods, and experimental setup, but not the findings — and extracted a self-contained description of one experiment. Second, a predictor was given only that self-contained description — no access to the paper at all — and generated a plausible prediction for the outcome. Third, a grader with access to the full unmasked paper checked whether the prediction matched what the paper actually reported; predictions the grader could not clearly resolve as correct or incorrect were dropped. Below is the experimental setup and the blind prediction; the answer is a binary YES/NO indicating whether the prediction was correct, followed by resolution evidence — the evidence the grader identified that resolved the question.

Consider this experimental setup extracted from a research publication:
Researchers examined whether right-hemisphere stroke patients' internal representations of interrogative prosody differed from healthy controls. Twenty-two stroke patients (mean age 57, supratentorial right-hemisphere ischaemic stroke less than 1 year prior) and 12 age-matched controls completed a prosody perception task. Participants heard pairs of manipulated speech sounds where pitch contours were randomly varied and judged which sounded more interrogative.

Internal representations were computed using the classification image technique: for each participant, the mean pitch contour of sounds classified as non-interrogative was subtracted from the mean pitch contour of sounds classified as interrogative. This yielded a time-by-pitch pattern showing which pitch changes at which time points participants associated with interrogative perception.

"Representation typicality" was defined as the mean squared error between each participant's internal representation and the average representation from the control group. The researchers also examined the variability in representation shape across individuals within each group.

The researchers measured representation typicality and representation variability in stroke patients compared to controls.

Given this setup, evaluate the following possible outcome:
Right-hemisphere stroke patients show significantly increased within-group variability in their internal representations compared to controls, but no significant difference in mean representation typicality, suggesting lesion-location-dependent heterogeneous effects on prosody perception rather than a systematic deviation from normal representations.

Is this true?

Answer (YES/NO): NO